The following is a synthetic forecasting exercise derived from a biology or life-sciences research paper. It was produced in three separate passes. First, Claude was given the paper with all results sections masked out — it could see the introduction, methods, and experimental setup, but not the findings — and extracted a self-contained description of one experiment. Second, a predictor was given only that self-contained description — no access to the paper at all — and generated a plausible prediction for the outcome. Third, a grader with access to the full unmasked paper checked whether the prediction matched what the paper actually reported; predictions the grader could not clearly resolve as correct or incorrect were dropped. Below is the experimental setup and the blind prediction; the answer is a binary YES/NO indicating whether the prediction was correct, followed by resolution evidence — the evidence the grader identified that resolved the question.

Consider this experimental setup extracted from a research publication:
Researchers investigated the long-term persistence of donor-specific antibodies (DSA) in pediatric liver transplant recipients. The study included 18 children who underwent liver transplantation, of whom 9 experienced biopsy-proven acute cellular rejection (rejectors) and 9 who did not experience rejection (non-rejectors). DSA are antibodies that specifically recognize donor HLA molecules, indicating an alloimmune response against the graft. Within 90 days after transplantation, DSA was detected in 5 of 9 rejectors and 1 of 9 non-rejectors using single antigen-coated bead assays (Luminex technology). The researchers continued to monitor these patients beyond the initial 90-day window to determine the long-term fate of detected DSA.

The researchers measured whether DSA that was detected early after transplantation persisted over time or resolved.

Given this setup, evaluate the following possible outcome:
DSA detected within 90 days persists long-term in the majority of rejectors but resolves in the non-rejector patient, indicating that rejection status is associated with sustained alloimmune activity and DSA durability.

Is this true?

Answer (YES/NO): NO